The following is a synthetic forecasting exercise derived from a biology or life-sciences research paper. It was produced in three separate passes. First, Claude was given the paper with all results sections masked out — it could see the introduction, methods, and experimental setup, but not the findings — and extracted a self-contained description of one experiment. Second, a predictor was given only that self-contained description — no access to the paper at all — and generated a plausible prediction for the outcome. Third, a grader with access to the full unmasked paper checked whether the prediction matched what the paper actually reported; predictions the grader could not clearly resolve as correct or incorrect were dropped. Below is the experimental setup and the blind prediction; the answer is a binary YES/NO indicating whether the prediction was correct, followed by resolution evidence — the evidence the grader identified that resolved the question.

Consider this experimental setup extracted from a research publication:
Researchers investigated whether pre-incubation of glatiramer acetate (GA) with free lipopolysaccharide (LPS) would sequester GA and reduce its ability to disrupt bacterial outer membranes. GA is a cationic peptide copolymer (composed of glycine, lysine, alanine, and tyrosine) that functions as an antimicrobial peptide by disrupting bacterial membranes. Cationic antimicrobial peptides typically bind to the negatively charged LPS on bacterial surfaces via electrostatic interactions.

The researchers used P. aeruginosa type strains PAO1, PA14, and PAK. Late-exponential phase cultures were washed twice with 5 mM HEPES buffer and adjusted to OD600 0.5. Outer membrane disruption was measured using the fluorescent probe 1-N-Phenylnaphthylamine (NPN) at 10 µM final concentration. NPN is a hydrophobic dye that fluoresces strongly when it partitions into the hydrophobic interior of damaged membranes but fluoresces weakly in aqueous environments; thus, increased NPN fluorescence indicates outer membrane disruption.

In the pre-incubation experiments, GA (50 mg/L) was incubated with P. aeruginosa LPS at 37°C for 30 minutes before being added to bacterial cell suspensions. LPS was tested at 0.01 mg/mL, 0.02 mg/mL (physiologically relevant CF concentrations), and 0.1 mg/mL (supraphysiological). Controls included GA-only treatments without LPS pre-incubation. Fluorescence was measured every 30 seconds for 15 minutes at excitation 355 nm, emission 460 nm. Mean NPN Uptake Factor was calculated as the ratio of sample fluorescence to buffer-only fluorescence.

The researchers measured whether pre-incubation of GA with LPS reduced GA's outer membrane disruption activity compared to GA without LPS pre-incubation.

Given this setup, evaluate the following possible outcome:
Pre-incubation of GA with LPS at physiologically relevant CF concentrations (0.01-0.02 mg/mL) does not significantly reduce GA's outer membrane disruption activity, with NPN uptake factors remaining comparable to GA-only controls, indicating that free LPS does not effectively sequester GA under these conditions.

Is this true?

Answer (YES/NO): NO